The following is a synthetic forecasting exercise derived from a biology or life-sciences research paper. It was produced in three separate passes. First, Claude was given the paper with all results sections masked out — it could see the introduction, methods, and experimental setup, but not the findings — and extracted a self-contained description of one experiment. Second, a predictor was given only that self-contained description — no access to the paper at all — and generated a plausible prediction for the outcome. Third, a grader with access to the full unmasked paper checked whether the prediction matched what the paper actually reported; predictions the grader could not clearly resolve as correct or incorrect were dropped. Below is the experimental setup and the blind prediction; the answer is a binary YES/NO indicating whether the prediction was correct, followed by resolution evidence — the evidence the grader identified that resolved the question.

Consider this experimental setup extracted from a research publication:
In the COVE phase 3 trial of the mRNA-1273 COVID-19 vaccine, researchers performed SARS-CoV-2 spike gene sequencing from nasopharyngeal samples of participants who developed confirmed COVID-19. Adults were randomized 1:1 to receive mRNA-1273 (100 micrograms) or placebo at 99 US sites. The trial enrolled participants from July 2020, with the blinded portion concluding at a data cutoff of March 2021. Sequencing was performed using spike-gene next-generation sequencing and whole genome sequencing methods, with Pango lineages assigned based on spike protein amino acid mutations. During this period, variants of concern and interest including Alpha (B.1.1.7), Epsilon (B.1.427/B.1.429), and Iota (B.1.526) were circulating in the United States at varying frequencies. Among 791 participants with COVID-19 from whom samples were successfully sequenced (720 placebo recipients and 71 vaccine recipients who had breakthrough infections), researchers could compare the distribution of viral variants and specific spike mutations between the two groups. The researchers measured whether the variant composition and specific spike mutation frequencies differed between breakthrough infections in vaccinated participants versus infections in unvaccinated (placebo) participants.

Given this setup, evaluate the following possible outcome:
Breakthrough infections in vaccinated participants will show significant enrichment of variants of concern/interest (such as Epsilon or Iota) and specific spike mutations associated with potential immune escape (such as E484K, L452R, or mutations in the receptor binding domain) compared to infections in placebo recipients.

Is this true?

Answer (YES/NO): NO